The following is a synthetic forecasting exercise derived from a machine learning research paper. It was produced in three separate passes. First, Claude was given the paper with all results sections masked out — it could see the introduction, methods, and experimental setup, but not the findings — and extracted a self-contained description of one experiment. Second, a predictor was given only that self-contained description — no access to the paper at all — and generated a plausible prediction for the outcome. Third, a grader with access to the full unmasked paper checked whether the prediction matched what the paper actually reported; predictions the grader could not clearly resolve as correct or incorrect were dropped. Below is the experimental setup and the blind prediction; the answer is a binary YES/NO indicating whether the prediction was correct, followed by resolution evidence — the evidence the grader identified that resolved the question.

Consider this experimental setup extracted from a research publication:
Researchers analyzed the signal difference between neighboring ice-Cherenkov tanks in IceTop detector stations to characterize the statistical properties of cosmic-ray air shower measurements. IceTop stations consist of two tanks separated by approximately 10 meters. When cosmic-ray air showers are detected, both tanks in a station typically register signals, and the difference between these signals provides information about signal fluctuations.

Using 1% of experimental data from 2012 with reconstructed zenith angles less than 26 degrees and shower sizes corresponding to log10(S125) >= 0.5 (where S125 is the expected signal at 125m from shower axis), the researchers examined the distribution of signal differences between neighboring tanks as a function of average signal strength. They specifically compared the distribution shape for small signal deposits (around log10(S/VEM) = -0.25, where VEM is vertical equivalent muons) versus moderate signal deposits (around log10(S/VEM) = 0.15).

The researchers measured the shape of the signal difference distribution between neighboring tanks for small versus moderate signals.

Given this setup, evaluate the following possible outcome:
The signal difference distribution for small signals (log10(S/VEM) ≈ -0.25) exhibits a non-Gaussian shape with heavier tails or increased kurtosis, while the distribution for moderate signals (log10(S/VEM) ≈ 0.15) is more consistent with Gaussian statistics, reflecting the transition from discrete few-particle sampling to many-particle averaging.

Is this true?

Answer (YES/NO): NO